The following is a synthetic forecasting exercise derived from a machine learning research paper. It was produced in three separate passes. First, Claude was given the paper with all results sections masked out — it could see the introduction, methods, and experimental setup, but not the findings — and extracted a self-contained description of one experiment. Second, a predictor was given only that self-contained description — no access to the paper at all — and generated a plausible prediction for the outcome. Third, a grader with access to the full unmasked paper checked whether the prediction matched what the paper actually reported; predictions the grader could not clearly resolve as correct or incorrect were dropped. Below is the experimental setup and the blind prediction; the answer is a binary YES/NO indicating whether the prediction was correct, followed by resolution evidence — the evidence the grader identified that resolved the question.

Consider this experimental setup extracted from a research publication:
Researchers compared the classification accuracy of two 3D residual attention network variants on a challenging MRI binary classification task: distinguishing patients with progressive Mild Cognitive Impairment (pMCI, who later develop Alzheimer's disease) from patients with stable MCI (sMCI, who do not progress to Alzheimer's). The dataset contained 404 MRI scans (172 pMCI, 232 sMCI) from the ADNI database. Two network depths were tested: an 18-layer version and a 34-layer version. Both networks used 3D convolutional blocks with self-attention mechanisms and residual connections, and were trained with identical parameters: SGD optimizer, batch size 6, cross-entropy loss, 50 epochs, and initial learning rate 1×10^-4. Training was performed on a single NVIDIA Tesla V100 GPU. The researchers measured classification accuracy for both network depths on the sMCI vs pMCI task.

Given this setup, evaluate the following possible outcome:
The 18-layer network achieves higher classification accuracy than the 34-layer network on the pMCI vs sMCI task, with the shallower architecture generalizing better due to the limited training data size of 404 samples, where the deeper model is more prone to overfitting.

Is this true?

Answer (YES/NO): NO